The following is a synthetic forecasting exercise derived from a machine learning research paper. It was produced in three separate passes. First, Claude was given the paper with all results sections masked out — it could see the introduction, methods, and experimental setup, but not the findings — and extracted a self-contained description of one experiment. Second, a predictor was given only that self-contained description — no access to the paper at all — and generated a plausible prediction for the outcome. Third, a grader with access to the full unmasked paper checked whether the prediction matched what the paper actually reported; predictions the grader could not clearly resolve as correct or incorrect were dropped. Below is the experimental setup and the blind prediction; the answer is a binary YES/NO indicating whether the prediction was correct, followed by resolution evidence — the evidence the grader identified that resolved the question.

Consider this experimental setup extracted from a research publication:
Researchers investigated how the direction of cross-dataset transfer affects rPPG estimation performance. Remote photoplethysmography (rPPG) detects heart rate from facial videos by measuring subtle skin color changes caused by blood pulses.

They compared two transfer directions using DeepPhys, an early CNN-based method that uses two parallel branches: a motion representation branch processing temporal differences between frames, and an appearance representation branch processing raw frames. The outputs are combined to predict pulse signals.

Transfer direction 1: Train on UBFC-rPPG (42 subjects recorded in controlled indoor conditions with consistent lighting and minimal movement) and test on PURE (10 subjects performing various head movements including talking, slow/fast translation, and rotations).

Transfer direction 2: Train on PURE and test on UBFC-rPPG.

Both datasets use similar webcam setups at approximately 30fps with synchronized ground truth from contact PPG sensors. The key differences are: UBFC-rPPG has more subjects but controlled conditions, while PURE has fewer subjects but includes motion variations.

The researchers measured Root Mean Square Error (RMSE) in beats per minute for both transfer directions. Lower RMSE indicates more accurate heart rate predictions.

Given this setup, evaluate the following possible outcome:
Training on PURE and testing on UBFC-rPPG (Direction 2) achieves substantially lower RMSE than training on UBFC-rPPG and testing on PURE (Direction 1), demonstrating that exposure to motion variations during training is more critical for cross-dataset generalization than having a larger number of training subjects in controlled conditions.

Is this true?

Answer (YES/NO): YES